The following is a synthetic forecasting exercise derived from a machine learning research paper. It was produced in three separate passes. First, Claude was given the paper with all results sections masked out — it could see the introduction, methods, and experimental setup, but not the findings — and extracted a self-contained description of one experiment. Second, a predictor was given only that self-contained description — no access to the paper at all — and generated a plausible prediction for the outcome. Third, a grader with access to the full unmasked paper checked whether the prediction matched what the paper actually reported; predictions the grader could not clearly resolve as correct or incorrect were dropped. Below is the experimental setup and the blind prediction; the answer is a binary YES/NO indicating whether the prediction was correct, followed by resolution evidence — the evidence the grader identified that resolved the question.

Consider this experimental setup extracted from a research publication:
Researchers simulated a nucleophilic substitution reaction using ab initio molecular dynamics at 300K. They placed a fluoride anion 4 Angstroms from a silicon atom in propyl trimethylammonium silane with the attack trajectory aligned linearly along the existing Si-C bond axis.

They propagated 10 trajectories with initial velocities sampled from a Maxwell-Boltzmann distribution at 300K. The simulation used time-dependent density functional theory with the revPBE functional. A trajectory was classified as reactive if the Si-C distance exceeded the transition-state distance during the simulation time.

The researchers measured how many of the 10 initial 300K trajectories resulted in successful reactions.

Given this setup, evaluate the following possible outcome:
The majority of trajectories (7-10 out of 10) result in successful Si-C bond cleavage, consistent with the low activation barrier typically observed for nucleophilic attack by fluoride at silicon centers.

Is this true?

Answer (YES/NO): NO